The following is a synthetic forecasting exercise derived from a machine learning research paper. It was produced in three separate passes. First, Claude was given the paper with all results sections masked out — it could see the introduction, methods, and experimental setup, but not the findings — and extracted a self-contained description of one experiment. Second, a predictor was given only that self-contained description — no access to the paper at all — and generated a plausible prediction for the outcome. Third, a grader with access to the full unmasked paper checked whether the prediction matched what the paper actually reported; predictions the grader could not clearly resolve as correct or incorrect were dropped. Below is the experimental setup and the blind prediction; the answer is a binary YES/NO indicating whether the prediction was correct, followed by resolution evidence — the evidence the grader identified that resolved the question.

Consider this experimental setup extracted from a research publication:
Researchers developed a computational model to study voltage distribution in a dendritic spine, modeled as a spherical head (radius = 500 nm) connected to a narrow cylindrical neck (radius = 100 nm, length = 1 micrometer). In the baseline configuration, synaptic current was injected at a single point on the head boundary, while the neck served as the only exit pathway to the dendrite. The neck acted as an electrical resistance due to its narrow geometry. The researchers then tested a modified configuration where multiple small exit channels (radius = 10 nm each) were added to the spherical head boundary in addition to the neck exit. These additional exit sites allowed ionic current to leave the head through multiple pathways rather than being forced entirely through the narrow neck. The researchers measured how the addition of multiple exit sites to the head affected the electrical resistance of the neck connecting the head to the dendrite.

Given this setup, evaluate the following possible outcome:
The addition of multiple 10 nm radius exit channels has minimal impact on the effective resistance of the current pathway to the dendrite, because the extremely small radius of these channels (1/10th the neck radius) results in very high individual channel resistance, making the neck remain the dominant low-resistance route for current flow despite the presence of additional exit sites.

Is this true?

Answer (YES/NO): NO